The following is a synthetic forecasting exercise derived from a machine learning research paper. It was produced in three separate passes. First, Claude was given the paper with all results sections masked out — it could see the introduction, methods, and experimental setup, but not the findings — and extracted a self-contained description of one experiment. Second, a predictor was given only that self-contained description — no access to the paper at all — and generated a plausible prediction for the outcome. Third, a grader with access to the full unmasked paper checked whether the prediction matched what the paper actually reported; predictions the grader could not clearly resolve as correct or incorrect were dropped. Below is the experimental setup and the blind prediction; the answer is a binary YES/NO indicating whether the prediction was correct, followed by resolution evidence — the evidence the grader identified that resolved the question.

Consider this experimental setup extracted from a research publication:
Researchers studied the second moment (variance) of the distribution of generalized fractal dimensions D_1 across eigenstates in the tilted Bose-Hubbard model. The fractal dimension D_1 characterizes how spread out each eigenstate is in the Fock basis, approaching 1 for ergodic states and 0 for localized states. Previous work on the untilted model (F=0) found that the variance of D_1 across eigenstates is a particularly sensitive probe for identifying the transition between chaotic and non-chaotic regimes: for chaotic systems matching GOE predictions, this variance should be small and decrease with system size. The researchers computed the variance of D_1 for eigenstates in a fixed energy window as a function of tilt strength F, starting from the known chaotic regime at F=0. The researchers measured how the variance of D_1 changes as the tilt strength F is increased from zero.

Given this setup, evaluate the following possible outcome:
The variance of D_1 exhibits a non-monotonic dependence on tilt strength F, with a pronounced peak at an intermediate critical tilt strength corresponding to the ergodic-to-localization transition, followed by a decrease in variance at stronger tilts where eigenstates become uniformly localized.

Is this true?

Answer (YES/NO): NO